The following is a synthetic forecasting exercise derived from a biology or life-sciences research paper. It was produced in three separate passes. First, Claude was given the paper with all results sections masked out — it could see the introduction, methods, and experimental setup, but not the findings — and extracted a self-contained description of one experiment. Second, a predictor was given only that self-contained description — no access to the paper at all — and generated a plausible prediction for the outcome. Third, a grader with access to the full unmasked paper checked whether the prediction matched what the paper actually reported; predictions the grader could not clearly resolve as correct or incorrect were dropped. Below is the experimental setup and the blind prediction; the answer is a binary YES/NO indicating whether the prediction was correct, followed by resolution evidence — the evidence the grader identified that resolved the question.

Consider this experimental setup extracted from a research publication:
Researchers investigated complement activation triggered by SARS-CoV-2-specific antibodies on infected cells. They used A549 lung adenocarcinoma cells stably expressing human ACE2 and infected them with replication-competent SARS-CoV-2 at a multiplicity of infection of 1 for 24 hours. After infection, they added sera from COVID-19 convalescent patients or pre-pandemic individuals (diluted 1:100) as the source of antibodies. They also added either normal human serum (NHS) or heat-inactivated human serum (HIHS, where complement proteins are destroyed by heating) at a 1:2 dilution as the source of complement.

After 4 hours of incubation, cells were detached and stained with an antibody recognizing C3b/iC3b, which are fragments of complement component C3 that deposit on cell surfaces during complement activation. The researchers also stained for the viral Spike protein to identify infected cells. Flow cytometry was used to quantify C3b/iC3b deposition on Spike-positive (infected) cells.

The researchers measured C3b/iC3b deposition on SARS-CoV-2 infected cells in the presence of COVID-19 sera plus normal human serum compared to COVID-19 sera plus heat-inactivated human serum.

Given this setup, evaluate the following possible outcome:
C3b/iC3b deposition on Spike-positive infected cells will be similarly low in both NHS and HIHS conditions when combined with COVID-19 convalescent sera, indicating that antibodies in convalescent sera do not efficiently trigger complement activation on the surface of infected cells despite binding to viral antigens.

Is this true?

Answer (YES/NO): NO